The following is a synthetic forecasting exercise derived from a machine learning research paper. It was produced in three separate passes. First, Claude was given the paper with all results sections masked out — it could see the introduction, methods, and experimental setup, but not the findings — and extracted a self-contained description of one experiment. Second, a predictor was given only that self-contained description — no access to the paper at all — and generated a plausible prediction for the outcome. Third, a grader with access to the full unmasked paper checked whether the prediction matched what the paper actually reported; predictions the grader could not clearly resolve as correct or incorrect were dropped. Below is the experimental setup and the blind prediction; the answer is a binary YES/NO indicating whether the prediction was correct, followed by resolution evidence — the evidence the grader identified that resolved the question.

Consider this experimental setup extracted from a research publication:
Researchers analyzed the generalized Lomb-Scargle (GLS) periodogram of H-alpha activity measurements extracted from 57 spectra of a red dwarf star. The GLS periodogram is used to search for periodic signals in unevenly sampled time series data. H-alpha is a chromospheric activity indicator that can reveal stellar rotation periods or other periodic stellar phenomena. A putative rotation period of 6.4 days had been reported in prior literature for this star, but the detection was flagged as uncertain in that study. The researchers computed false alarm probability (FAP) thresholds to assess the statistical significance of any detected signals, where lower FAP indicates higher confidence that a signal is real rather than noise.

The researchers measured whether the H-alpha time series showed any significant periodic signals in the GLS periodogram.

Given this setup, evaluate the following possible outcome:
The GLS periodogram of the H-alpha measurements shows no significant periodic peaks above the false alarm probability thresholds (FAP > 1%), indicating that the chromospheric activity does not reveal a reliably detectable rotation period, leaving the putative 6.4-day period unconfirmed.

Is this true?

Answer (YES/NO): NO